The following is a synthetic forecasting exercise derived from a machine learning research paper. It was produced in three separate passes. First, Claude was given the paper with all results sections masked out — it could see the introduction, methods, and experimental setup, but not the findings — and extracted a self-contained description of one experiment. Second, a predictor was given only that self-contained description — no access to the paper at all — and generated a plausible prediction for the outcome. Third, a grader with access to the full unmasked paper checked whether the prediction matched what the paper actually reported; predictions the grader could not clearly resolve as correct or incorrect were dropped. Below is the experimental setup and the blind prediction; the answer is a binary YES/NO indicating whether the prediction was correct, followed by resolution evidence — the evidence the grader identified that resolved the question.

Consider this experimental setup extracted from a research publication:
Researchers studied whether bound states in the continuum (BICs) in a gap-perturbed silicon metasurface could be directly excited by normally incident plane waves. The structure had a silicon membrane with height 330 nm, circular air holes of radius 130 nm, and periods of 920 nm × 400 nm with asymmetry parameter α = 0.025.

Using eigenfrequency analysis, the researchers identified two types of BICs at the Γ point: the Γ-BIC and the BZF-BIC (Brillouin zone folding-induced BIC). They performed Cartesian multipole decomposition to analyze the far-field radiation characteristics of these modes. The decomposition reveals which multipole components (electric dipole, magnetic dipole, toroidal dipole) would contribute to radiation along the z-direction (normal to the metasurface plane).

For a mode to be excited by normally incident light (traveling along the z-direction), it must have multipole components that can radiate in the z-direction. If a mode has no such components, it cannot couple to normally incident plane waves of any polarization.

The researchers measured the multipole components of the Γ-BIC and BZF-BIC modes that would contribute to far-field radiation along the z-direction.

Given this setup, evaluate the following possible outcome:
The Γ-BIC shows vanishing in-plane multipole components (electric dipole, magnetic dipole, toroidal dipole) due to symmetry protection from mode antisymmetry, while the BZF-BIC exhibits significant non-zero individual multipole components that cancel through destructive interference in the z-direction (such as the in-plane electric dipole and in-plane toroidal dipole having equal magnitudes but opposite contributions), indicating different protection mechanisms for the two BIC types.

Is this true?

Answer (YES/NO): NO